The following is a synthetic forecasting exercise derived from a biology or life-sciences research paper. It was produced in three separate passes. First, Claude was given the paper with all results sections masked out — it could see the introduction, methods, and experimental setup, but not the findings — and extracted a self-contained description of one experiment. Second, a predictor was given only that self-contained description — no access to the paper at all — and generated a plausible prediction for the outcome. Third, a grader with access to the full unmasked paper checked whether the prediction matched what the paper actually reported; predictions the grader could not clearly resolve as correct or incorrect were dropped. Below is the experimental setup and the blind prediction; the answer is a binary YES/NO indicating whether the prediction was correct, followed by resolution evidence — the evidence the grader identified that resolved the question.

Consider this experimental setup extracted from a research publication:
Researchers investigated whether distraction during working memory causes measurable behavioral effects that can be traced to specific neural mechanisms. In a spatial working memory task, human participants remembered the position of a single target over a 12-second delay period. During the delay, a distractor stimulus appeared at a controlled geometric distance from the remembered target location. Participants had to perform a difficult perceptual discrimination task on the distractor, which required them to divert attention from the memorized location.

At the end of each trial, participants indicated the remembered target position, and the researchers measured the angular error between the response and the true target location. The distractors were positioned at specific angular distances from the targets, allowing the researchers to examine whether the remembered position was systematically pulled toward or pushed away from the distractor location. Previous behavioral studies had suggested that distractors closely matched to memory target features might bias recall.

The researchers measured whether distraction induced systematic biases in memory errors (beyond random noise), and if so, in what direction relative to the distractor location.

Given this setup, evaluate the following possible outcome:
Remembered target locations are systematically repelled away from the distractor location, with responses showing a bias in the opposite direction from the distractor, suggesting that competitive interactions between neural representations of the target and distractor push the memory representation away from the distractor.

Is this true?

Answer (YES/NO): NO